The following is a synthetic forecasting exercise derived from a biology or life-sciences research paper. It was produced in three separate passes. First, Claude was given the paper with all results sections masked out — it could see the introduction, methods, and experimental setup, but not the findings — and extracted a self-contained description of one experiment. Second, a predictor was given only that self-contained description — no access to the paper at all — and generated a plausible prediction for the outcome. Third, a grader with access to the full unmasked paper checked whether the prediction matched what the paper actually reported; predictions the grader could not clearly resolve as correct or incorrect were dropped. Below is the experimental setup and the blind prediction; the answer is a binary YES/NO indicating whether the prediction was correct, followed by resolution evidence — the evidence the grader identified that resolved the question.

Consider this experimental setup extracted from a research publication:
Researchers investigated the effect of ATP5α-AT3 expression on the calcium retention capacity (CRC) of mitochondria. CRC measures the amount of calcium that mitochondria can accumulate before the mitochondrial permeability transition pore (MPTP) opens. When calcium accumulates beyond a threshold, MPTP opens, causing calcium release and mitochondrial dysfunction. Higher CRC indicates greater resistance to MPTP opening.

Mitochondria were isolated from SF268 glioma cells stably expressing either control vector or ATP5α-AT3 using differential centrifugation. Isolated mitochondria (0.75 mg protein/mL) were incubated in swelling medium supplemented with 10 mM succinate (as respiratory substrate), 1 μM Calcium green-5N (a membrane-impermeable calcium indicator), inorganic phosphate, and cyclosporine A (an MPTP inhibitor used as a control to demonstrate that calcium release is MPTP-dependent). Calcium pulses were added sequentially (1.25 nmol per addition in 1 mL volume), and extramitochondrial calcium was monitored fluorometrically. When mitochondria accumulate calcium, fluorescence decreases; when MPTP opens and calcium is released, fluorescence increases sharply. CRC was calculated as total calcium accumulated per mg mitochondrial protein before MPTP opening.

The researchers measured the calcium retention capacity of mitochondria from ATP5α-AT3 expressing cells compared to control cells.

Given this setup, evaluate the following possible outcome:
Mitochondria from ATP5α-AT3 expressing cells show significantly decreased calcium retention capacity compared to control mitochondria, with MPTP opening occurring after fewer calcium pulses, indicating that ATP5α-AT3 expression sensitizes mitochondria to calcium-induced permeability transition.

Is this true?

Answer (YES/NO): NO